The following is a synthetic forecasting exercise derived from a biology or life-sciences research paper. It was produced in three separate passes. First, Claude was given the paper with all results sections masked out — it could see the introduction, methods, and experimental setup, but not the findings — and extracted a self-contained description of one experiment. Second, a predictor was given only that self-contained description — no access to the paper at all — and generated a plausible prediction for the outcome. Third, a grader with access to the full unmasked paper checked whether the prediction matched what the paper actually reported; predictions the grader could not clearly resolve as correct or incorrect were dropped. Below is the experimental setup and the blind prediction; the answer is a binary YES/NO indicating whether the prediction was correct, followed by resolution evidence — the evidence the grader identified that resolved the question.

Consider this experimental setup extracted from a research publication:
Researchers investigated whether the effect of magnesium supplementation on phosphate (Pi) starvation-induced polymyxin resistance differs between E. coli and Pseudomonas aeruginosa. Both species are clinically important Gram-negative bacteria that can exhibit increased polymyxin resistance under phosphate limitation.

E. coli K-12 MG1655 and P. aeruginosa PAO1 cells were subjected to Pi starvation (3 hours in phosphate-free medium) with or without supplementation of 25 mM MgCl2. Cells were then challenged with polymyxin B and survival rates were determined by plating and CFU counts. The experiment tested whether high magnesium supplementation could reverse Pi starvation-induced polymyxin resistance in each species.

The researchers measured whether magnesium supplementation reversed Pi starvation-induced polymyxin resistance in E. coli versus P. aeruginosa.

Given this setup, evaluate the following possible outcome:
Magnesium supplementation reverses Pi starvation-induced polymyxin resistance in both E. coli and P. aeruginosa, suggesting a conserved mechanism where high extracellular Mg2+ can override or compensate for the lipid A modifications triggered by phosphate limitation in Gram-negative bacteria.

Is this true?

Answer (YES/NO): NO